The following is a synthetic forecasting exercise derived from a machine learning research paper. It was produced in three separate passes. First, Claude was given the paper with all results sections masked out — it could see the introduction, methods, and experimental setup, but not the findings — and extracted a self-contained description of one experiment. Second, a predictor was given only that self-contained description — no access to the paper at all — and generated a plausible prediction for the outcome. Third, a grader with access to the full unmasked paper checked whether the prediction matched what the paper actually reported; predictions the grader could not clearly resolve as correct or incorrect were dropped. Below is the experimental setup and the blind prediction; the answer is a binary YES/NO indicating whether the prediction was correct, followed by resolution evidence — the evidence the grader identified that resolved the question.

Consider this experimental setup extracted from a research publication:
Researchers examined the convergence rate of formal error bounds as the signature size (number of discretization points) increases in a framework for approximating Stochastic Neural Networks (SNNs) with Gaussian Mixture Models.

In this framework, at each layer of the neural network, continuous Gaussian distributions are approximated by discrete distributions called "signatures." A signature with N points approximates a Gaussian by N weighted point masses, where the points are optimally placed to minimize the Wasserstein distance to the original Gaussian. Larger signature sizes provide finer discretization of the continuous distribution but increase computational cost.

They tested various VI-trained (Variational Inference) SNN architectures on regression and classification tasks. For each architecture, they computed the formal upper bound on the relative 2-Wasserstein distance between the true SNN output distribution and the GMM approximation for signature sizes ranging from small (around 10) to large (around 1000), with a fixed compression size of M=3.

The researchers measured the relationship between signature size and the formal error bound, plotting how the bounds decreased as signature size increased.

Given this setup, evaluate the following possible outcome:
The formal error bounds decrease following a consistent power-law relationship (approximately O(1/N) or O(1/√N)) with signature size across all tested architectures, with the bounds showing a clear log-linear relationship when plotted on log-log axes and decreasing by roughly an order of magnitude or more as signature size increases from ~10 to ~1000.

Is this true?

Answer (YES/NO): YES